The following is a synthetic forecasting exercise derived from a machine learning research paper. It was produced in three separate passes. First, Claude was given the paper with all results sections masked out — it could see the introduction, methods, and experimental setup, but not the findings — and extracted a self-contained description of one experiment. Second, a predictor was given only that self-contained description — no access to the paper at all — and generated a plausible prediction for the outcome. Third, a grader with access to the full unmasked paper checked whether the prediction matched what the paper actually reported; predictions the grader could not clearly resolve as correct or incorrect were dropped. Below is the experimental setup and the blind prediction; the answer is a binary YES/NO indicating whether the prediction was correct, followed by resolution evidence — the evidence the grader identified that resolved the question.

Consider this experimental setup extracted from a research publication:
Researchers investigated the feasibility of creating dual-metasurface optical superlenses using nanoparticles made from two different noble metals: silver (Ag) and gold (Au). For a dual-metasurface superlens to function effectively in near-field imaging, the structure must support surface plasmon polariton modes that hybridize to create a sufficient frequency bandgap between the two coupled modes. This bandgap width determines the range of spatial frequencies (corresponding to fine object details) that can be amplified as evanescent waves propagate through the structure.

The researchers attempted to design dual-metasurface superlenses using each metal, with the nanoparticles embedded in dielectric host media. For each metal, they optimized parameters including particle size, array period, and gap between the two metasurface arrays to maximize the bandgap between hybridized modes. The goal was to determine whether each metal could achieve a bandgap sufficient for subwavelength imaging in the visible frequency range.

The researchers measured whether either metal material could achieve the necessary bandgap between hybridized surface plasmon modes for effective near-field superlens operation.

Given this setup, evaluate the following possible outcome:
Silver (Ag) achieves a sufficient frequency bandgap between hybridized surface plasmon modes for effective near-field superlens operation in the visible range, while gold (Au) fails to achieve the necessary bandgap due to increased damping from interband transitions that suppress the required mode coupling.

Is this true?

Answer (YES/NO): NO